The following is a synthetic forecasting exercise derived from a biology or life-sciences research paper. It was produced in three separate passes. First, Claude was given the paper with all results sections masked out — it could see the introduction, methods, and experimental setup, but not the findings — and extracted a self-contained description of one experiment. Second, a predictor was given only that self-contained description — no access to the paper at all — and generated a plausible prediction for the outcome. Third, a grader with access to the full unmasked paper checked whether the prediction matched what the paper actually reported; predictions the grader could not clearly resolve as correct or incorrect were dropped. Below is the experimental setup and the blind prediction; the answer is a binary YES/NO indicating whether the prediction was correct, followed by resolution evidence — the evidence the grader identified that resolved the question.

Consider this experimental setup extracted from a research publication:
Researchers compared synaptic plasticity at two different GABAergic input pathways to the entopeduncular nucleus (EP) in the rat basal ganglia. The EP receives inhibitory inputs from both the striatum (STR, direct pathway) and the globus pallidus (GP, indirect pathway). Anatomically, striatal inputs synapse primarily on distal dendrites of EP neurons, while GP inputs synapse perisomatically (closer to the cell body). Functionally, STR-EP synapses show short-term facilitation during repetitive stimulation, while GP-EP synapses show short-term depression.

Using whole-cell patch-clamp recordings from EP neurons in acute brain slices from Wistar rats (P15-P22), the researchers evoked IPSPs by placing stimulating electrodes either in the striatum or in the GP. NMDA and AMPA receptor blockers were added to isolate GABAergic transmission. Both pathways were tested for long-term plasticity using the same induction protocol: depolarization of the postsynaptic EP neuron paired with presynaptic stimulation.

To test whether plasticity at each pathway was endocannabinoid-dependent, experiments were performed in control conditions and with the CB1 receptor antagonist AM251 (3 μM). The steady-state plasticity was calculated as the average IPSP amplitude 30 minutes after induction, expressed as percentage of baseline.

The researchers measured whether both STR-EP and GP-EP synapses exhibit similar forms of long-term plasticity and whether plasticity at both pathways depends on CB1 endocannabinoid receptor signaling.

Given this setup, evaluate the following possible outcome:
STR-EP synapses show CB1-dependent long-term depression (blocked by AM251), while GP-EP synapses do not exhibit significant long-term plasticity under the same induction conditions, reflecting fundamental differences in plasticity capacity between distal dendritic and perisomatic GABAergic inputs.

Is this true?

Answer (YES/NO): NO